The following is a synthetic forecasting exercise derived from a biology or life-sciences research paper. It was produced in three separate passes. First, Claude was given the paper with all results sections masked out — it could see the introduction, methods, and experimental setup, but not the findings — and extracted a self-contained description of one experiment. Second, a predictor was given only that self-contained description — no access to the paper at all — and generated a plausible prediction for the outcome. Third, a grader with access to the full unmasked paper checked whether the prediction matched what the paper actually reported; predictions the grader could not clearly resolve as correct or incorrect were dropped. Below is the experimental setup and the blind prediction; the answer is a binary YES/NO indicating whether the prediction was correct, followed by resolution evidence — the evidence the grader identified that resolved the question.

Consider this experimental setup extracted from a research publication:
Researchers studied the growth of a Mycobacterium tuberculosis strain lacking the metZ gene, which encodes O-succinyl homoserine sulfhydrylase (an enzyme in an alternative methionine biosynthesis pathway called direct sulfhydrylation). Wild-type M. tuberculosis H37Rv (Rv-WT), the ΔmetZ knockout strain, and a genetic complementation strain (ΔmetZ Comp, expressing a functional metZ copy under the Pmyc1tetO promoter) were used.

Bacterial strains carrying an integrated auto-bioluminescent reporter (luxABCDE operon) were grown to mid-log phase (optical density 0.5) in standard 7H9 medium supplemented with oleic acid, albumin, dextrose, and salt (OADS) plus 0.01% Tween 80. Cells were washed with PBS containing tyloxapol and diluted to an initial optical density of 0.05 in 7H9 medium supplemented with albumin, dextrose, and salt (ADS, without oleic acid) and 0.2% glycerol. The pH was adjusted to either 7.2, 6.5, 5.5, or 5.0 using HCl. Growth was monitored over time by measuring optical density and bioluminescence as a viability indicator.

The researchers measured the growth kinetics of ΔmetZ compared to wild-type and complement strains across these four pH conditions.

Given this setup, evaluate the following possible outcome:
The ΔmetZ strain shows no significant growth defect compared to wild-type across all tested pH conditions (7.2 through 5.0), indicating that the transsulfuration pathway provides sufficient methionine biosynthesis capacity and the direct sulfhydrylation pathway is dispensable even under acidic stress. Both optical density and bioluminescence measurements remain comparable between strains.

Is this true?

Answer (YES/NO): NO